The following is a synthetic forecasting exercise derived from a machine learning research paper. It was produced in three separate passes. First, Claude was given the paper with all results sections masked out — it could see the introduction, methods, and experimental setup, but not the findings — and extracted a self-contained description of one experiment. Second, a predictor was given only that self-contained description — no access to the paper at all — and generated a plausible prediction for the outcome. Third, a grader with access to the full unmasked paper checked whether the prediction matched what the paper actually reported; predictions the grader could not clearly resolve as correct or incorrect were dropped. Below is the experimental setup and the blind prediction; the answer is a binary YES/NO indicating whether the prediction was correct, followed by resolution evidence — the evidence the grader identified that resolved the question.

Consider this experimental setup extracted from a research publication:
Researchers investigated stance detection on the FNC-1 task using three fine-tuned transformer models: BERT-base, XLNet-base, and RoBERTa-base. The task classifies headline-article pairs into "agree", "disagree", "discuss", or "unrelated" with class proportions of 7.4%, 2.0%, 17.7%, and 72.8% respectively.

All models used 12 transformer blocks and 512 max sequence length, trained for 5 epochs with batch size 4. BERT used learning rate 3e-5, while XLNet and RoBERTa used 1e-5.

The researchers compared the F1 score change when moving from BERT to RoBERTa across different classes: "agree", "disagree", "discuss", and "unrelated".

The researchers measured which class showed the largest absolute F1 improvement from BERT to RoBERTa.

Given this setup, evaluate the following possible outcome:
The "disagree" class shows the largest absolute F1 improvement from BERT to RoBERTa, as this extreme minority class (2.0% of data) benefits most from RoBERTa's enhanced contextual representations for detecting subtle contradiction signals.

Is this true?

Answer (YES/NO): YES